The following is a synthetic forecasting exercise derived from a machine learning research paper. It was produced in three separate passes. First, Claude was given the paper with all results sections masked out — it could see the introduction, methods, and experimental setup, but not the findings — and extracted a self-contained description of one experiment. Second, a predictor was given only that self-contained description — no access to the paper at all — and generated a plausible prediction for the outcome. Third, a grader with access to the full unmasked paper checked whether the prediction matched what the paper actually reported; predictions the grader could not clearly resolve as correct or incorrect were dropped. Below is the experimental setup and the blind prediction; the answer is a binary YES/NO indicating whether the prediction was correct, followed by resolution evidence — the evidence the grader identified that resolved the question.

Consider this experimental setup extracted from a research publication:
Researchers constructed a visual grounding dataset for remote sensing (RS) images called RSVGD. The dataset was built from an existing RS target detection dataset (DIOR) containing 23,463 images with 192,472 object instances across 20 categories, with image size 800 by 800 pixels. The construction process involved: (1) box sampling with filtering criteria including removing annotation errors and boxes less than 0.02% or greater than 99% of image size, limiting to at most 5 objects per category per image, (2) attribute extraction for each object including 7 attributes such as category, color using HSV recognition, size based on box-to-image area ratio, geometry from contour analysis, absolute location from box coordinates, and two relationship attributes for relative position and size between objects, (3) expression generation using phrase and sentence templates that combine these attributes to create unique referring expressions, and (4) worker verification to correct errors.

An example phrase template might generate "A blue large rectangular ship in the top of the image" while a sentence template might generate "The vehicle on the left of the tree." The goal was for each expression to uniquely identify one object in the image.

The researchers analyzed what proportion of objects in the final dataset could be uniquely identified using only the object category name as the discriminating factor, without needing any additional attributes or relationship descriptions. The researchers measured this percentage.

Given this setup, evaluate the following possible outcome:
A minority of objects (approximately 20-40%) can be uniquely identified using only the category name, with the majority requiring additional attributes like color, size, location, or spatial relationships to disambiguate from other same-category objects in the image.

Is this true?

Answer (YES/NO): YES